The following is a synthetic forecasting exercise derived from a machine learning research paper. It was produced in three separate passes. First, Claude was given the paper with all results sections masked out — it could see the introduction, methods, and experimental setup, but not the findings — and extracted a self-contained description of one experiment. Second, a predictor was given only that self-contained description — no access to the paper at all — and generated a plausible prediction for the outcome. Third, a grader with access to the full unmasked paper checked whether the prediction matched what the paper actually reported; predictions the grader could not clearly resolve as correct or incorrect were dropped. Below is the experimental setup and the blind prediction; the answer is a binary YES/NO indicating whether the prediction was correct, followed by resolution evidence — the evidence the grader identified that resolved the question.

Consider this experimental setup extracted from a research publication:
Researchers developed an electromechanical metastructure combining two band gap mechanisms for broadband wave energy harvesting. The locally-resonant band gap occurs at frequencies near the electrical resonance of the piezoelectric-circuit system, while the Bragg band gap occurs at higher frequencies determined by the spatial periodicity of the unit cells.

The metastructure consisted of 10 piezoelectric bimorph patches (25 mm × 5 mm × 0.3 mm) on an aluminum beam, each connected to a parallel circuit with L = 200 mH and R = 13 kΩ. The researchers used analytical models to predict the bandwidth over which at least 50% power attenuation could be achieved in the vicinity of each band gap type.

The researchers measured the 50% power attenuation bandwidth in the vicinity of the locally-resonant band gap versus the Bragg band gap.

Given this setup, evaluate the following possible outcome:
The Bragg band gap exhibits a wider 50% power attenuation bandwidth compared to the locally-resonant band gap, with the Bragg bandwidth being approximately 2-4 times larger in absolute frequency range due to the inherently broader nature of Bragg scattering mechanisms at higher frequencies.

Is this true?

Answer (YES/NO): NO